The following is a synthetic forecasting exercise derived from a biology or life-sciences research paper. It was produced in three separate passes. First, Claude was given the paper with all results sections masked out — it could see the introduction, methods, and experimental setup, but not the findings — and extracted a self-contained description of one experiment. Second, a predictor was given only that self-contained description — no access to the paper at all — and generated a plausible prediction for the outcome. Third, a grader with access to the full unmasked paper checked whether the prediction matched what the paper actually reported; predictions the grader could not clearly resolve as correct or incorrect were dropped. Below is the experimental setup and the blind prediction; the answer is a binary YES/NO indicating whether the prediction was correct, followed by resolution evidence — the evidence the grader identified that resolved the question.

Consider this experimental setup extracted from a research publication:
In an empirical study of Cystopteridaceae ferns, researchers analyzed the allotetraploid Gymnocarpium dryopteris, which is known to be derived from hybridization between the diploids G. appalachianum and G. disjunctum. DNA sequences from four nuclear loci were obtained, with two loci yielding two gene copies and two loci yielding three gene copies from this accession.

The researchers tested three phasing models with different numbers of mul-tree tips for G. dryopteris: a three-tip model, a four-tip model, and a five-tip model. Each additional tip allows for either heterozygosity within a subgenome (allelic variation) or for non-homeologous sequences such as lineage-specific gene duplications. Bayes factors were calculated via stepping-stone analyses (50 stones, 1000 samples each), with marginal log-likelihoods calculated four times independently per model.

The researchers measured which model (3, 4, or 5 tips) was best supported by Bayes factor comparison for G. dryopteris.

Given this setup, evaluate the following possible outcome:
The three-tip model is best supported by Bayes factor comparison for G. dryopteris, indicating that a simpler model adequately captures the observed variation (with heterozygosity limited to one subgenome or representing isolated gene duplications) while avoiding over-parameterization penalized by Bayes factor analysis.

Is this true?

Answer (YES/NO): NO